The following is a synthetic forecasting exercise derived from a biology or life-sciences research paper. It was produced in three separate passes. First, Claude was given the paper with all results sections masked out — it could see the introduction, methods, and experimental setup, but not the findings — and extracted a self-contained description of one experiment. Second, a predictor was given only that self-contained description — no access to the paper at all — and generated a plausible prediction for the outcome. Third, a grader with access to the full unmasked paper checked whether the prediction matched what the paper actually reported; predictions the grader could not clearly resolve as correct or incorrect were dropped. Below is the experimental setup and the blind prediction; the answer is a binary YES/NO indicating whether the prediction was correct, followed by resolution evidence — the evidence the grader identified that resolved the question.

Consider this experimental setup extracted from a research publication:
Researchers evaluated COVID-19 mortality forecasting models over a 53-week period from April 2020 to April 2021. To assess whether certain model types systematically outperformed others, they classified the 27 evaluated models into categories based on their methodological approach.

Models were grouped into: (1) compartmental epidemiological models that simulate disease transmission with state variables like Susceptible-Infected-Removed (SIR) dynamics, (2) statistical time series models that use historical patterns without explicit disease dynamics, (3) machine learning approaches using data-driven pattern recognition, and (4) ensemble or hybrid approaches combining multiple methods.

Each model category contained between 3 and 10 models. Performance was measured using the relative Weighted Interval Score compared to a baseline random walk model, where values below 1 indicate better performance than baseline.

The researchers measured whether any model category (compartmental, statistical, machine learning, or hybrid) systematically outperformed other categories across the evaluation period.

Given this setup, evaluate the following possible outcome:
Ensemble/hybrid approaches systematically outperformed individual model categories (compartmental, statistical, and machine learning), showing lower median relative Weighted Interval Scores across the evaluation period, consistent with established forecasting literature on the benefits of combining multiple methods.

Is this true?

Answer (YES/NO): YES